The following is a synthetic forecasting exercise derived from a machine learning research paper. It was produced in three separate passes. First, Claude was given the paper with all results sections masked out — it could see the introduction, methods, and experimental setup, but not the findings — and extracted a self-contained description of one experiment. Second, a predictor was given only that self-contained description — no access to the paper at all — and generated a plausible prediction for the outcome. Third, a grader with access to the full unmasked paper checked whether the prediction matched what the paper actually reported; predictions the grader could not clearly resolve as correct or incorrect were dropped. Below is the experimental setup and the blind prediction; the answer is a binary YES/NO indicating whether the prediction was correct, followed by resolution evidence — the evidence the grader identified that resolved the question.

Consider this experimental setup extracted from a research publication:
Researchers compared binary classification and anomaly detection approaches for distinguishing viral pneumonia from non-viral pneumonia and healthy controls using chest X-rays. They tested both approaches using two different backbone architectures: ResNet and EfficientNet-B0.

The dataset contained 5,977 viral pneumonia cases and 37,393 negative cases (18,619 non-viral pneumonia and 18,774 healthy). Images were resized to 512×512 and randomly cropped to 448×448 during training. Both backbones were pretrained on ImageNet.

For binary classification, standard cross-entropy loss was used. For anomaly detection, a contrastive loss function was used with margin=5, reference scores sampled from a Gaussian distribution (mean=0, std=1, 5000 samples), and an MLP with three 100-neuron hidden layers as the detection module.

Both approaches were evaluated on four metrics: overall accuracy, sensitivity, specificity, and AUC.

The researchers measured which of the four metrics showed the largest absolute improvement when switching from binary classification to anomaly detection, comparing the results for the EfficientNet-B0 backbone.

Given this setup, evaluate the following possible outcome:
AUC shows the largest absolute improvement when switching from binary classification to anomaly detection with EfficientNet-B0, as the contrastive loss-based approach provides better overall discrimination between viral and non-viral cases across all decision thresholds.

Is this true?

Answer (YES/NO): NO